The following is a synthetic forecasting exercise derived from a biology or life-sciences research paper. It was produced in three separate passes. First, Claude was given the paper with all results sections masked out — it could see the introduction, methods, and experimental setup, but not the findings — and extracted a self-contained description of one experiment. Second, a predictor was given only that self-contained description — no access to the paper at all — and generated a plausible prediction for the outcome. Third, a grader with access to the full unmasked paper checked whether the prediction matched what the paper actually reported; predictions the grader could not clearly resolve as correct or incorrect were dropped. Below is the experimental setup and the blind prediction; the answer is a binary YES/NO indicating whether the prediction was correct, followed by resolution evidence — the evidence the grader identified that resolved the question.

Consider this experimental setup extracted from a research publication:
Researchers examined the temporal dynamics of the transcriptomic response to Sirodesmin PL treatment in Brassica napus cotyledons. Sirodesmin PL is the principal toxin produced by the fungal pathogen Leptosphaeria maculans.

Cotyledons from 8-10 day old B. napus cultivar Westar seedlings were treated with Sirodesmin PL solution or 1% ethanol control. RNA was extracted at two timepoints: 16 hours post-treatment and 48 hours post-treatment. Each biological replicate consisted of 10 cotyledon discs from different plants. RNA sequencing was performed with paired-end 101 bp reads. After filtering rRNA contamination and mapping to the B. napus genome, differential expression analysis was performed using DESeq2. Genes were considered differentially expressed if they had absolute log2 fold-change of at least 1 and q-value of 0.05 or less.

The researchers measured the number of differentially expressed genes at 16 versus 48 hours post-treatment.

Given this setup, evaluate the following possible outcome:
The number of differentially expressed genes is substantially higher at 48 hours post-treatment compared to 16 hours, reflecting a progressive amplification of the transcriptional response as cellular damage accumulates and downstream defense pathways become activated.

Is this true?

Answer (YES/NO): NO